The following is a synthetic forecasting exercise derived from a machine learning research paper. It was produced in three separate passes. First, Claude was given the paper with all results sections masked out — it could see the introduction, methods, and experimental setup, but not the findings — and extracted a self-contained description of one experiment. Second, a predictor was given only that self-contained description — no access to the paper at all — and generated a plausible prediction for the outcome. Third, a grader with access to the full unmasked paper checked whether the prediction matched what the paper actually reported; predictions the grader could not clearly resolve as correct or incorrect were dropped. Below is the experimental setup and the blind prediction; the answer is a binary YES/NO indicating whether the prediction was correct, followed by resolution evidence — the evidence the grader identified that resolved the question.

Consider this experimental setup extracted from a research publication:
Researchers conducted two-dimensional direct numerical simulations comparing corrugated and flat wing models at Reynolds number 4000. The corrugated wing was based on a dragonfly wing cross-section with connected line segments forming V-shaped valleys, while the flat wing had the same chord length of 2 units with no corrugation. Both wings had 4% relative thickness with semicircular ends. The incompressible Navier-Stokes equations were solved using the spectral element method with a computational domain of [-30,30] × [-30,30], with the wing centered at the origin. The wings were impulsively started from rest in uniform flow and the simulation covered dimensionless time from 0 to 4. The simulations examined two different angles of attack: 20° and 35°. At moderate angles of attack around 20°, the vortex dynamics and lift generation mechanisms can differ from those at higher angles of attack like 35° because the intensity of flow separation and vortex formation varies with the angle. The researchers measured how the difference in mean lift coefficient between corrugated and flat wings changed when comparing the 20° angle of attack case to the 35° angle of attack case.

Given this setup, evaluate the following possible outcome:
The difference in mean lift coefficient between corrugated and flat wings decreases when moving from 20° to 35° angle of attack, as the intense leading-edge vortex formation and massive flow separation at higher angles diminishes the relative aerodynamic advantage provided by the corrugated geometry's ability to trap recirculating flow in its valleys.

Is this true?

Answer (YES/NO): NO